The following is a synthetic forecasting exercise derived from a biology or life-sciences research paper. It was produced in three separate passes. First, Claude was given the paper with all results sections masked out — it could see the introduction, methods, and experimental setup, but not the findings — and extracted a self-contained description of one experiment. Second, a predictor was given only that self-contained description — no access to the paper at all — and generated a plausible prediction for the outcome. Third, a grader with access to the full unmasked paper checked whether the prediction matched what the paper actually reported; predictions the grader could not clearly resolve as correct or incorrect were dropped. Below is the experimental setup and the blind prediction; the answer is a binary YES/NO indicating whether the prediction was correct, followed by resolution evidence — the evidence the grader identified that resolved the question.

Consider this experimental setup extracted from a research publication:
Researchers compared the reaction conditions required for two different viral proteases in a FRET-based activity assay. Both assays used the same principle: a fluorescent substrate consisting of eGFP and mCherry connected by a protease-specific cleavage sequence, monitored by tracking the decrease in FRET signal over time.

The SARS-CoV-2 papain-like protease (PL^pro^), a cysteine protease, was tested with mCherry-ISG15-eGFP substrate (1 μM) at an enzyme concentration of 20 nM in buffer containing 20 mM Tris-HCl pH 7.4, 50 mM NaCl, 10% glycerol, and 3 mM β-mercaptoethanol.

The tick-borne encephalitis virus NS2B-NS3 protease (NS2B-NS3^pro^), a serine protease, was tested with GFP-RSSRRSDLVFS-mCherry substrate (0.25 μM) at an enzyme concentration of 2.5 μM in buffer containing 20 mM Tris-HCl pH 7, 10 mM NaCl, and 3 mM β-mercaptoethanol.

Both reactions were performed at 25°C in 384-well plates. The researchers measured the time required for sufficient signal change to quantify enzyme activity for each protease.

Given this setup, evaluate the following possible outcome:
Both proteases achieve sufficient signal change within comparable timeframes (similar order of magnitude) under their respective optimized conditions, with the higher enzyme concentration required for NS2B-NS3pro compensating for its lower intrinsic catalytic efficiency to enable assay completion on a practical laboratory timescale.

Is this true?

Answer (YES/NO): NO